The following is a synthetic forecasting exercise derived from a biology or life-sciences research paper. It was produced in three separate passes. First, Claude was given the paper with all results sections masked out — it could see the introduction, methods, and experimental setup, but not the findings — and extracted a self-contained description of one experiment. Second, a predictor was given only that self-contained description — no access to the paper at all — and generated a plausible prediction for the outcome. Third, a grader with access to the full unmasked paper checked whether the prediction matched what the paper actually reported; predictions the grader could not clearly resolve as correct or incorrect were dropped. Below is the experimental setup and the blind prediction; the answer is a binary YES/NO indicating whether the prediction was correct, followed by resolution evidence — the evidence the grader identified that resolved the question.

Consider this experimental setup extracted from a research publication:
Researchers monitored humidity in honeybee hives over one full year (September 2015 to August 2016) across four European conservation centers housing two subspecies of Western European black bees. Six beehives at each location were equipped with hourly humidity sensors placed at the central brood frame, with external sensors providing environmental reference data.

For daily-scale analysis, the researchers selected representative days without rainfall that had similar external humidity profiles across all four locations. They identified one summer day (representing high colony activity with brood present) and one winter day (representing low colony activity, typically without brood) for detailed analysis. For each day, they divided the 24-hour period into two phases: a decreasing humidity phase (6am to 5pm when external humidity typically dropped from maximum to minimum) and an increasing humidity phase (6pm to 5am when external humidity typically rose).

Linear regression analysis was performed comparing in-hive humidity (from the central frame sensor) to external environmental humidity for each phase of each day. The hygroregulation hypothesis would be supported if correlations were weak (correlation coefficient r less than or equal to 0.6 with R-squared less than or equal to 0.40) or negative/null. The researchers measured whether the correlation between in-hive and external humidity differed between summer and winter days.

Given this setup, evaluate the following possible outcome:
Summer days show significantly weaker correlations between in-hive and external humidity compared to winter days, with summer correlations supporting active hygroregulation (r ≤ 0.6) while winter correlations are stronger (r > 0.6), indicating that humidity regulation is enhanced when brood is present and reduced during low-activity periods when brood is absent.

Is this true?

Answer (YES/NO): NO